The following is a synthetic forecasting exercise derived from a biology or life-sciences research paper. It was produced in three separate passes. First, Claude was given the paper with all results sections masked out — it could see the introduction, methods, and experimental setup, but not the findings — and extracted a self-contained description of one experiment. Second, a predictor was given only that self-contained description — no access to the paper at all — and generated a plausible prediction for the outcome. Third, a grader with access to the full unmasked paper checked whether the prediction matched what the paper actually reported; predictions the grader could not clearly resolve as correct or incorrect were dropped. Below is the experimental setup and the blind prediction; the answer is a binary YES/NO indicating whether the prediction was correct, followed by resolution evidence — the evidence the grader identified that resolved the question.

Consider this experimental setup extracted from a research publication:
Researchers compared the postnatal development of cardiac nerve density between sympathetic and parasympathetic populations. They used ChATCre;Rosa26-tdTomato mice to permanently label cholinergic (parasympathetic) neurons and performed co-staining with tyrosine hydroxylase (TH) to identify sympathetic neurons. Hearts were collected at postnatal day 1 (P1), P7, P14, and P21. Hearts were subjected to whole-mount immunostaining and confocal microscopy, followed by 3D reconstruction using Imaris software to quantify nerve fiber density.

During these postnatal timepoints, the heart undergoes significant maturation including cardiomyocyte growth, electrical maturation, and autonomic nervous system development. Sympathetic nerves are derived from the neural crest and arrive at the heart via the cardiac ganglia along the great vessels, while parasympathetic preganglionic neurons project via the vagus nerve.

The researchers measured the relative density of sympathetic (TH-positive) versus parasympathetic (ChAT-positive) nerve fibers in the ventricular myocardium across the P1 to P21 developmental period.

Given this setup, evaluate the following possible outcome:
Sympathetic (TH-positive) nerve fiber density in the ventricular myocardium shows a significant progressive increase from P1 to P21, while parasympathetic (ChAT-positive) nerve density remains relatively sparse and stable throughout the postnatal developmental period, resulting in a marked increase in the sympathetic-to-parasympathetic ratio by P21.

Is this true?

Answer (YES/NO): NO